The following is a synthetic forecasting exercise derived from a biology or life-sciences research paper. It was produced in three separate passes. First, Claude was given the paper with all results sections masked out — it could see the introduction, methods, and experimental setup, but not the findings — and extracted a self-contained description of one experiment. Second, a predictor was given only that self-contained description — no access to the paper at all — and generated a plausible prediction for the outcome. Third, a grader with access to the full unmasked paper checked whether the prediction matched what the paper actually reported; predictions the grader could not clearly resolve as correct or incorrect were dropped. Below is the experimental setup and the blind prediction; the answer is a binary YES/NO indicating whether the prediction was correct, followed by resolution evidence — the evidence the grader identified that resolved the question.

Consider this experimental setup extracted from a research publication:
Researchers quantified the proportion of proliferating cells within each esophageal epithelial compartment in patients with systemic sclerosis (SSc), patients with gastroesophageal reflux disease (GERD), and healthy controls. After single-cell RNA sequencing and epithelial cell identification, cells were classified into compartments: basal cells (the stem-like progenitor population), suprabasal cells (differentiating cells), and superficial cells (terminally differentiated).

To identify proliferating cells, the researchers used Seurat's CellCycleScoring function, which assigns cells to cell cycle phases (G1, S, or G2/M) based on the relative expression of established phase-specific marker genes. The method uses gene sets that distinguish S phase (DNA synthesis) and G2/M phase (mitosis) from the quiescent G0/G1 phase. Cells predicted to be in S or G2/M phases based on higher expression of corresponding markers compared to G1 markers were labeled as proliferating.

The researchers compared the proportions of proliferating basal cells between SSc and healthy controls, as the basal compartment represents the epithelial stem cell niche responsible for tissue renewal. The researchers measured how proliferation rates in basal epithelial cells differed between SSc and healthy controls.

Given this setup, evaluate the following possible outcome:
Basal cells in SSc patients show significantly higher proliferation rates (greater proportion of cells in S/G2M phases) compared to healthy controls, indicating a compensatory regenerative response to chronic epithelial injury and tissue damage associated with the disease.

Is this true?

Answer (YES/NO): NO